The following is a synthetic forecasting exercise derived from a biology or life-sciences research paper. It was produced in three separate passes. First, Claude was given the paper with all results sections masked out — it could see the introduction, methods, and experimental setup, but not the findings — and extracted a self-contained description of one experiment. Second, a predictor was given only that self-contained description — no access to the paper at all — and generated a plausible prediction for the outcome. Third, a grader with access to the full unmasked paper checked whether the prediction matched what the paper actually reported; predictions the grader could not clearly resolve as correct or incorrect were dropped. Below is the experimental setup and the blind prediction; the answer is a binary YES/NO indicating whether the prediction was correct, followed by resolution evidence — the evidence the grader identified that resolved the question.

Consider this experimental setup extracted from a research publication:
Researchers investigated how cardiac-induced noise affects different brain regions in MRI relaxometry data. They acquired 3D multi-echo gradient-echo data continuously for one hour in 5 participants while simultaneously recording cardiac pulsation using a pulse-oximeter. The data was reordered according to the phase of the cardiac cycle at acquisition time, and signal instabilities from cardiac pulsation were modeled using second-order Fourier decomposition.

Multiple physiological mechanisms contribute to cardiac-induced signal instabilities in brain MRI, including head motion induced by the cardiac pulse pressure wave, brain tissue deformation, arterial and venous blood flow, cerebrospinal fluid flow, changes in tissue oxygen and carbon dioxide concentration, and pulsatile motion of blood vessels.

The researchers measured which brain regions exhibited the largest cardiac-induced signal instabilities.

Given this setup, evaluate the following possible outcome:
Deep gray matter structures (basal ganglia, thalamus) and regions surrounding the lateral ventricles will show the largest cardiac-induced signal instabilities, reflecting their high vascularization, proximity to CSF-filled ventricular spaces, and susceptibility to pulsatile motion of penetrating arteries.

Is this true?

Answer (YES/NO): NO